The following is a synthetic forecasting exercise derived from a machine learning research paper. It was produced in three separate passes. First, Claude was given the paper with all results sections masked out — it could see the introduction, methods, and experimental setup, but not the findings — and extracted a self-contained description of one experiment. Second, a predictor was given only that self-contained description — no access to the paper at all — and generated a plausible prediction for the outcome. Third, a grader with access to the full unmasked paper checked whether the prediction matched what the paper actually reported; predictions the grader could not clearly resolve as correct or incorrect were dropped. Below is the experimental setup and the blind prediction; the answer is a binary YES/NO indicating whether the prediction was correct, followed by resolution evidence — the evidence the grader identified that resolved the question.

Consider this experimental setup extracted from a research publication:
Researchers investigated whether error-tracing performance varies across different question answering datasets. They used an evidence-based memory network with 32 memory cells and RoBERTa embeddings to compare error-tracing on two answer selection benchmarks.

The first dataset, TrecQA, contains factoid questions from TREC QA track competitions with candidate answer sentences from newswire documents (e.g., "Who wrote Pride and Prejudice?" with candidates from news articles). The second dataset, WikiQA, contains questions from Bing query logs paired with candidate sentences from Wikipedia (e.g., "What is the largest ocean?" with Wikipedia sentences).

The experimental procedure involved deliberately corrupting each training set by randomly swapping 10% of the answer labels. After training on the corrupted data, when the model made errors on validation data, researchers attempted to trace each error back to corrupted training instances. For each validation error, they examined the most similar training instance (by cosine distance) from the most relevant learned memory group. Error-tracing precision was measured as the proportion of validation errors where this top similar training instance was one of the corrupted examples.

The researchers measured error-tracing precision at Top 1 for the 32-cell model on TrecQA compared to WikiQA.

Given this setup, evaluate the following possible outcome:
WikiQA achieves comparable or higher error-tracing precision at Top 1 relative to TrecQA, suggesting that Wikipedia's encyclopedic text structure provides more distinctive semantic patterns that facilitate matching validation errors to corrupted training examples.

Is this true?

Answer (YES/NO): NO